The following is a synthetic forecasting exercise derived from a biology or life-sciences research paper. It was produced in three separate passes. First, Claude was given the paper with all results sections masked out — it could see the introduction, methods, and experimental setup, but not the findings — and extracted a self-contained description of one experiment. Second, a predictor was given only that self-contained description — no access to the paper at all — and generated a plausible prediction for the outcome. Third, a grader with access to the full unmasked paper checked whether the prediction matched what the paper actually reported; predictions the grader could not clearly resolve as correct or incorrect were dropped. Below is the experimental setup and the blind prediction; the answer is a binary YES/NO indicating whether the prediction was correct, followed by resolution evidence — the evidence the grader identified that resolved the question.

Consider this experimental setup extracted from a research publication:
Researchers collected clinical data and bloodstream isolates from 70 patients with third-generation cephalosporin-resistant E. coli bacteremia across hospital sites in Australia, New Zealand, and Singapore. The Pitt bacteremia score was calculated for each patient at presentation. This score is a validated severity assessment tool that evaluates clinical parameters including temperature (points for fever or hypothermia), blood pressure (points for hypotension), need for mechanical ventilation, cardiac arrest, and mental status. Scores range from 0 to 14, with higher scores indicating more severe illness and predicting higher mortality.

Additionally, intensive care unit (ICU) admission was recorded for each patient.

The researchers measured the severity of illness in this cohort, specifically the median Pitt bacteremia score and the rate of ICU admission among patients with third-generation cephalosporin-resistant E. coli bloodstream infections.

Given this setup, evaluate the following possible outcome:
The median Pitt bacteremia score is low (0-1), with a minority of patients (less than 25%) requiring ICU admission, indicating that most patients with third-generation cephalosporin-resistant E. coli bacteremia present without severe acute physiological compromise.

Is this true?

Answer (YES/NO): YES